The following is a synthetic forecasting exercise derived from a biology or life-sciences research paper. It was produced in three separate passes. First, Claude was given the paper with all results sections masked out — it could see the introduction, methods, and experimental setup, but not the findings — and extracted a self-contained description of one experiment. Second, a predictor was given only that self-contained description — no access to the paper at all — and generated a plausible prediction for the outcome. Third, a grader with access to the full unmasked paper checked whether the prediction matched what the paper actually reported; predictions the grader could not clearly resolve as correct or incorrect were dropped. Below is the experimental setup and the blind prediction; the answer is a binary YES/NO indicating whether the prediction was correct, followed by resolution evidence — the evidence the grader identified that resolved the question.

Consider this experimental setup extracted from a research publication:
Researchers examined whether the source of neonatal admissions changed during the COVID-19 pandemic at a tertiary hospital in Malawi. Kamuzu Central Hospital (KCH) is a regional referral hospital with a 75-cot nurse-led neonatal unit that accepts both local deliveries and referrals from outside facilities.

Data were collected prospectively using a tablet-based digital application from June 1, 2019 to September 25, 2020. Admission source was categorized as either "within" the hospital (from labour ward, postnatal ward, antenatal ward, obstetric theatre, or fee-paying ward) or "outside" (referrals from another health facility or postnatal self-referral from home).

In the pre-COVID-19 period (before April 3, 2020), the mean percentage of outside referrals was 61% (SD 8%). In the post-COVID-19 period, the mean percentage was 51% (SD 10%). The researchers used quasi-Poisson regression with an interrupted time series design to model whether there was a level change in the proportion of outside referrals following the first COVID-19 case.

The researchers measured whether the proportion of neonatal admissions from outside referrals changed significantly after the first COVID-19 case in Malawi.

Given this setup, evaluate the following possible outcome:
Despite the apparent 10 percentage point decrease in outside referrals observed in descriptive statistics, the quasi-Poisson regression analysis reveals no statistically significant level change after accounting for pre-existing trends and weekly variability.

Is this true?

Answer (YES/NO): NO